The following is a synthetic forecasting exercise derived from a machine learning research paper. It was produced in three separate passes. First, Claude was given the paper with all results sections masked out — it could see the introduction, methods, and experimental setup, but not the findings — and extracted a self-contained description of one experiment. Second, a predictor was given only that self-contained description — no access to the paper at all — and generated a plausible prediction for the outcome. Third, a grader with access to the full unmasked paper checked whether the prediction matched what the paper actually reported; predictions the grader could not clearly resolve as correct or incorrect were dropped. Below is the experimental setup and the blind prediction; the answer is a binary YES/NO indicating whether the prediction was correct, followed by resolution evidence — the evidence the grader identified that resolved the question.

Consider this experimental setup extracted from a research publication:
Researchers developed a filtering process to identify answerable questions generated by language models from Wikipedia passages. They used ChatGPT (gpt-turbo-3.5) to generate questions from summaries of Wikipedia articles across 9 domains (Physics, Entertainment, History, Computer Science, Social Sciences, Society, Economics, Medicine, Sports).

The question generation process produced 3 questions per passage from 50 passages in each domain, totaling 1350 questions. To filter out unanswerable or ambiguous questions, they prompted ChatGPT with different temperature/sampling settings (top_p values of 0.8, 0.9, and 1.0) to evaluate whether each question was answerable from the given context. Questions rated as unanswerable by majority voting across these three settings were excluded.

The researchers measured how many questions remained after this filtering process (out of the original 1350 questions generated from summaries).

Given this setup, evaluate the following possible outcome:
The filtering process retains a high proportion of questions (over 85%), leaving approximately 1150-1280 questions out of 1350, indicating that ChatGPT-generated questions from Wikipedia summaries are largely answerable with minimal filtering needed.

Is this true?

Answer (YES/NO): YES